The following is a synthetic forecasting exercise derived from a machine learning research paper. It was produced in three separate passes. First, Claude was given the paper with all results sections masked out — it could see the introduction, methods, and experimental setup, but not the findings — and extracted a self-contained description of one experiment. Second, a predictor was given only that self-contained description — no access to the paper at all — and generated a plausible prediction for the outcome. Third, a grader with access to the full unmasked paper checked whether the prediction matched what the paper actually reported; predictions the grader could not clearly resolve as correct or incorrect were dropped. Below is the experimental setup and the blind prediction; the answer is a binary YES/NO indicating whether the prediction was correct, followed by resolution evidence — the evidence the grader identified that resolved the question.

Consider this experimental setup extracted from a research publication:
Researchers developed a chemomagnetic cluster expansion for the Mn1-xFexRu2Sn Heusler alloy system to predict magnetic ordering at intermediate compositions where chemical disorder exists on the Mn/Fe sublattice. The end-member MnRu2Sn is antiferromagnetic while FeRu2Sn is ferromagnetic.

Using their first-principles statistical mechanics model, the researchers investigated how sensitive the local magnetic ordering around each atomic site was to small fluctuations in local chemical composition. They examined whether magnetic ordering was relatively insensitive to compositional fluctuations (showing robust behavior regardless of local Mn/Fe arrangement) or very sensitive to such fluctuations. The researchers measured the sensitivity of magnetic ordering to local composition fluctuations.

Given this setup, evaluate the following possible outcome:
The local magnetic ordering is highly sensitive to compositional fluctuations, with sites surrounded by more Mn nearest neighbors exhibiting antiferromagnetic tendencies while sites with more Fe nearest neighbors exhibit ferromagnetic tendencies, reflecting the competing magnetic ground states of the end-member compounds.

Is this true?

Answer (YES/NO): YES